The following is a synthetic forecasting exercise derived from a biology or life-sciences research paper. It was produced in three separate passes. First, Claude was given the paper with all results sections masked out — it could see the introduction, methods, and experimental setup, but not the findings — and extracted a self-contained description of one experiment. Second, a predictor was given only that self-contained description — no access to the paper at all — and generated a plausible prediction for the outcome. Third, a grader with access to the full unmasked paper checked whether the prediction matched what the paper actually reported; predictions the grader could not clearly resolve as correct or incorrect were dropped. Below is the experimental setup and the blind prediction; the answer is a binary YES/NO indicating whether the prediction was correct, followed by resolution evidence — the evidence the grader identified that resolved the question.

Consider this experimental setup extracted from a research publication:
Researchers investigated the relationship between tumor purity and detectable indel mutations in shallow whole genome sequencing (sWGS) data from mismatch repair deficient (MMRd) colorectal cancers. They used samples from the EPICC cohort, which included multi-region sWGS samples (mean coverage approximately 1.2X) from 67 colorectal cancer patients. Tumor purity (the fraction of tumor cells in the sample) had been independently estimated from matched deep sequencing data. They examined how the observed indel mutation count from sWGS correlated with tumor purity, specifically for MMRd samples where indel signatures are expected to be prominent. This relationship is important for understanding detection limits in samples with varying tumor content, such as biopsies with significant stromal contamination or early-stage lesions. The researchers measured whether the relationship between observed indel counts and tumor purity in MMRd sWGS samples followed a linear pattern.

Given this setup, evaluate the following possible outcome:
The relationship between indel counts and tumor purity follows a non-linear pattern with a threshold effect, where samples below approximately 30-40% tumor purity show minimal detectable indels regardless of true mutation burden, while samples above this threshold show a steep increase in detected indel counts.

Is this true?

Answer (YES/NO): NO